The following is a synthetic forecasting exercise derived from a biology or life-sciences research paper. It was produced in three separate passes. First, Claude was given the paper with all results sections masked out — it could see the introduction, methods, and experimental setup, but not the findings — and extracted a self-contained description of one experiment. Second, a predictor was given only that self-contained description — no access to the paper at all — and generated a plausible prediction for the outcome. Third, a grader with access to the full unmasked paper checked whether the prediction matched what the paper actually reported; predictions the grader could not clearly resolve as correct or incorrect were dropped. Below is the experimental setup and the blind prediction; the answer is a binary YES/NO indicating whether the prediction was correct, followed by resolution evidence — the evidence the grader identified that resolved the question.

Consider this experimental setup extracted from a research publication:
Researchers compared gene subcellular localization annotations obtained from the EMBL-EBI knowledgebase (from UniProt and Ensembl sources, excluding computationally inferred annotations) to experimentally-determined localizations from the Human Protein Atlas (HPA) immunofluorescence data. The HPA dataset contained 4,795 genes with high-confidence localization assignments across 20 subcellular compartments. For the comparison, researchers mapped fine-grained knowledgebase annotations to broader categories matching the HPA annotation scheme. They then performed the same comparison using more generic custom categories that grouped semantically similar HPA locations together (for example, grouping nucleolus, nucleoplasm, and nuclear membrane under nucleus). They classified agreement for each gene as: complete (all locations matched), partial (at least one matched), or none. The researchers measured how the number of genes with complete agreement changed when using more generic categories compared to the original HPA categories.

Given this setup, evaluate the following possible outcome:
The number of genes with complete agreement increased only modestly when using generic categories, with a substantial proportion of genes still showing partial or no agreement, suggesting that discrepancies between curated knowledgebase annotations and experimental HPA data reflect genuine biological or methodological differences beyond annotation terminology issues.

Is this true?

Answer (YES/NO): NO